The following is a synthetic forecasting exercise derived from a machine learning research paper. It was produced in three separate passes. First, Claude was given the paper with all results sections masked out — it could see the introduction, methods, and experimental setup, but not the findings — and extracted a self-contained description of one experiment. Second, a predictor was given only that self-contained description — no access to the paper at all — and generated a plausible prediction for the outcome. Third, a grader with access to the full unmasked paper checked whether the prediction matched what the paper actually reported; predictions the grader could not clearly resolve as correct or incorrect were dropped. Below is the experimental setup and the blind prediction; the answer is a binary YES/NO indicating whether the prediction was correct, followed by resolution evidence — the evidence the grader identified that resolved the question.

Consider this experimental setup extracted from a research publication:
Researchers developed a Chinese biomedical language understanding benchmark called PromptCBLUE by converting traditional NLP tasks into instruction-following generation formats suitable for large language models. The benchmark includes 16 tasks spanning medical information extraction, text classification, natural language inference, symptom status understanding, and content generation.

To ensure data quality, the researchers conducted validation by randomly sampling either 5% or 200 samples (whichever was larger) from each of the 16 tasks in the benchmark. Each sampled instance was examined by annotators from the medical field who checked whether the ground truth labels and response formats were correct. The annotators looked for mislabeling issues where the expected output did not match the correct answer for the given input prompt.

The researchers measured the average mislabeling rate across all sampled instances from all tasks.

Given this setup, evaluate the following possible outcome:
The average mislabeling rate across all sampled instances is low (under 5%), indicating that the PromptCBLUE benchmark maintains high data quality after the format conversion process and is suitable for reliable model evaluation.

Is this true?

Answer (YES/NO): YES